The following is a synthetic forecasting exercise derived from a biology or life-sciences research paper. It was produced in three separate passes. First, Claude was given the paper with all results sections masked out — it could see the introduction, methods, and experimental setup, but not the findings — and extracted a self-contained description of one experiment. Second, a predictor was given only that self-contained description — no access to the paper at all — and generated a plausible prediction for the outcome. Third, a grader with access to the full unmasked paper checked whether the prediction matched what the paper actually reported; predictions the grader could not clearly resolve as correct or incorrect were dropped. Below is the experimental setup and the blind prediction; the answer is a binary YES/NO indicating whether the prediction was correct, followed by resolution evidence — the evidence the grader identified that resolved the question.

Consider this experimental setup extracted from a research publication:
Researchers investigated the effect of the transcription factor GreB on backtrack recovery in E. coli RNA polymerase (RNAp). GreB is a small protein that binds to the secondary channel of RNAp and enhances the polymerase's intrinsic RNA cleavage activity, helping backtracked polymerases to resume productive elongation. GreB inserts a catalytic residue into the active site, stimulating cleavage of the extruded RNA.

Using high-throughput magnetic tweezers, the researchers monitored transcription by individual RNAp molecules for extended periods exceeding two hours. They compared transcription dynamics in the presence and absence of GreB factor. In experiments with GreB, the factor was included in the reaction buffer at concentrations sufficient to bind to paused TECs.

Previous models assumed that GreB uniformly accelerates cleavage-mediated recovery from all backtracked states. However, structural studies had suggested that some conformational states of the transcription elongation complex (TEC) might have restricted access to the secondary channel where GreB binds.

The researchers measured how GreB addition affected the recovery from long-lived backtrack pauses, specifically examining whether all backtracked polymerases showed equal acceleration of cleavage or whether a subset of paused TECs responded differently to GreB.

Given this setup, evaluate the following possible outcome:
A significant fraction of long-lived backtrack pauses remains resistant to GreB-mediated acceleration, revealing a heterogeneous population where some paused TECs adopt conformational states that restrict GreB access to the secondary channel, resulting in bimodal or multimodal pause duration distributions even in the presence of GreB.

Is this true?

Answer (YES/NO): YES